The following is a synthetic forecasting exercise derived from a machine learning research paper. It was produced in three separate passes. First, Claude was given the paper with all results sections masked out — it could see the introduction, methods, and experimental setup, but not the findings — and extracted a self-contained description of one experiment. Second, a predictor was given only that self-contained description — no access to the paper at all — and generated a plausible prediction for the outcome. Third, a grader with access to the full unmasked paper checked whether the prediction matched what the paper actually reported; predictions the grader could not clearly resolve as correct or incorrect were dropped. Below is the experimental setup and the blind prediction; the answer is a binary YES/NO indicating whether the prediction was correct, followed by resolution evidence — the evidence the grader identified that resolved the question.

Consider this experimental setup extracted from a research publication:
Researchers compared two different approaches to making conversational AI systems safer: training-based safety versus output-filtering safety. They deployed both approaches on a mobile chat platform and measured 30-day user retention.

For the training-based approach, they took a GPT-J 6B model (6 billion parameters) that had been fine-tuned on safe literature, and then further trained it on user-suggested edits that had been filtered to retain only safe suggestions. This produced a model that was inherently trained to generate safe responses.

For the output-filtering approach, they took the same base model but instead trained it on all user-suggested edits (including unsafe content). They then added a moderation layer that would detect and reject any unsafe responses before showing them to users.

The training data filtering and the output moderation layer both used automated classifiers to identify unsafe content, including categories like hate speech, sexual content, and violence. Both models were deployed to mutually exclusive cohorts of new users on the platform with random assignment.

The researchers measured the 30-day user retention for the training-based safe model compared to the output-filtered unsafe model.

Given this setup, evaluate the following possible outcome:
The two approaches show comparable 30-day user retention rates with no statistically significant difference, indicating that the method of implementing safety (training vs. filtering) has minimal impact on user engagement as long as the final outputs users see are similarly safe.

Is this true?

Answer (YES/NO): NO